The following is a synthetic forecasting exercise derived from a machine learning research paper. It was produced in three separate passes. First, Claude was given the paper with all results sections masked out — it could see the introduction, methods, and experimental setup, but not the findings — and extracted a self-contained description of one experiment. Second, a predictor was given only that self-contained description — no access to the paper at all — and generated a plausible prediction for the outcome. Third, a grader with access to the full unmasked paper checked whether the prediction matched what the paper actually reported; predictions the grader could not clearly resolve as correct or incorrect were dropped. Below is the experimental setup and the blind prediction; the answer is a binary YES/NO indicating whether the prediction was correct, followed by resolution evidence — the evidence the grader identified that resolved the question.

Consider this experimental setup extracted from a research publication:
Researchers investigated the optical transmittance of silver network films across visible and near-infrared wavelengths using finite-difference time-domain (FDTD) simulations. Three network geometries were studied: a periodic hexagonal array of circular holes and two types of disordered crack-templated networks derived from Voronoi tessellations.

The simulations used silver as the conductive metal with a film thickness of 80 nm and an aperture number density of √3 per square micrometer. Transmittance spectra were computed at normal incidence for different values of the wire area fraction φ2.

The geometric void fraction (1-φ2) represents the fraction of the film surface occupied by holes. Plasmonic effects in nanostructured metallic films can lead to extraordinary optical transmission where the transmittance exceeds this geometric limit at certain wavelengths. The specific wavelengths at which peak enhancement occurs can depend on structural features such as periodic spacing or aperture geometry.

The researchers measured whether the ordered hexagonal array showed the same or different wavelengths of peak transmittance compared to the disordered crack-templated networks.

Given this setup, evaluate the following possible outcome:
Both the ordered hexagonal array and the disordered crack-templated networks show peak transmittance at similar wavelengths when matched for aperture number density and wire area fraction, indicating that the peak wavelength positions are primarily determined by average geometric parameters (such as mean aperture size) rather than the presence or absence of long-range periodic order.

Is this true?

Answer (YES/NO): NO